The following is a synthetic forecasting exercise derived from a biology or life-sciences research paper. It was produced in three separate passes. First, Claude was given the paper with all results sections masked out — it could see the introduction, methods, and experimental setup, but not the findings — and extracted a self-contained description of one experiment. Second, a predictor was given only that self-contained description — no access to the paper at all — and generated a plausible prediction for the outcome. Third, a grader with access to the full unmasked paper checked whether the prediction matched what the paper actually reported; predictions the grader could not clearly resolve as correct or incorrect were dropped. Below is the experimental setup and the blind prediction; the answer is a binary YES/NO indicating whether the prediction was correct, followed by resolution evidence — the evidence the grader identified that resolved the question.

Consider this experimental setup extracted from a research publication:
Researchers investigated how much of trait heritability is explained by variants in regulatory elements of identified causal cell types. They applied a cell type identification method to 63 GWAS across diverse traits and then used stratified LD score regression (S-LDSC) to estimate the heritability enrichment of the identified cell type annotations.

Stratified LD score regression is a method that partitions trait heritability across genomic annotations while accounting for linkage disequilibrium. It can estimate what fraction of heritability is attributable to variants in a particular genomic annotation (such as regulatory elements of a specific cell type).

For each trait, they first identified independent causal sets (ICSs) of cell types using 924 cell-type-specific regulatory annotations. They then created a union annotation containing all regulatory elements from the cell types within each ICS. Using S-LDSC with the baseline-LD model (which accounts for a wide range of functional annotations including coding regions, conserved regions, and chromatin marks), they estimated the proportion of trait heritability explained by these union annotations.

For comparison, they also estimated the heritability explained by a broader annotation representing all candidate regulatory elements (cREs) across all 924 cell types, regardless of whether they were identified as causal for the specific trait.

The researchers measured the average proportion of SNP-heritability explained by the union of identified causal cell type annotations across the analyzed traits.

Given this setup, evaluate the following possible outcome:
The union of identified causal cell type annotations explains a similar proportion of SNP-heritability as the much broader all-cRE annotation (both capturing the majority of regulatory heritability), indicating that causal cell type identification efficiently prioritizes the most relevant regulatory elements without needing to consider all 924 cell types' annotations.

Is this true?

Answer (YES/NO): NO